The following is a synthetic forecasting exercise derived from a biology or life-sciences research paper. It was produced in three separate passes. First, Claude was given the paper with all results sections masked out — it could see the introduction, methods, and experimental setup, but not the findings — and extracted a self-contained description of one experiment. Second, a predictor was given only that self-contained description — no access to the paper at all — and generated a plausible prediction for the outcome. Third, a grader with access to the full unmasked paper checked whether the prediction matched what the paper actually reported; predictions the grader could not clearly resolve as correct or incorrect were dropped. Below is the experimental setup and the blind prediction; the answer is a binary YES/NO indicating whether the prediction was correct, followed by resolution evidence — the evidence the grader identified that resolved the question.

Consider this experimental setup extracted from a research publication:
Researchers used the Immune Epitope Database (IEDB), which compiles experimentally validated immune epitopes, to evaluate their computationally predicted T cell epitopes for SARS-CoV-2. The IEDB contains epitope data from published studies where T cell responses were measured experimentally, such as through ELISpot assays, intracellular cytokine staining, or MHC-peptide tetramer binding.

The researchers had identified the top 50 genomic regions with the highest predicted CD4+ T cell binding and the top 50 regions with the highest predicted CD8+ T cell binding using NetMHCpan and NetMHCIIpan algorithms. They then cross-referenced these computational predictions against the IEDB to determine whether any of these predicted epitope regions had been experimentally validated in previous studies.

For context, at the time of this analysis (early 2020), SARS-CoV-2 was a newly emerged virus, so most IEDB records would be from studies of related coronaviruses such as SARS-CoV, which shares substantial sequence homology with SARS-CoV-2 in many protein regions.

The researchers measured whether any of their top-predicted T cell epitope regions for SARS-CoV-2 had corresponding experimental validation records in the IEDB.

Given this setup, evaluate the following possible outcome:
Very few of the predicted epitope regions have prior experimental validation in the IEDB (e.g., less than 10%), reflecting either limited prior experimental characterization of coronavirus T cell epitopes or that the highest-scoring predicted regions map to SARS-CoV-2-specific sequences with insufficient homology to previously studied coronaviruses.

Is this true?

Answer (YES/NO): NO